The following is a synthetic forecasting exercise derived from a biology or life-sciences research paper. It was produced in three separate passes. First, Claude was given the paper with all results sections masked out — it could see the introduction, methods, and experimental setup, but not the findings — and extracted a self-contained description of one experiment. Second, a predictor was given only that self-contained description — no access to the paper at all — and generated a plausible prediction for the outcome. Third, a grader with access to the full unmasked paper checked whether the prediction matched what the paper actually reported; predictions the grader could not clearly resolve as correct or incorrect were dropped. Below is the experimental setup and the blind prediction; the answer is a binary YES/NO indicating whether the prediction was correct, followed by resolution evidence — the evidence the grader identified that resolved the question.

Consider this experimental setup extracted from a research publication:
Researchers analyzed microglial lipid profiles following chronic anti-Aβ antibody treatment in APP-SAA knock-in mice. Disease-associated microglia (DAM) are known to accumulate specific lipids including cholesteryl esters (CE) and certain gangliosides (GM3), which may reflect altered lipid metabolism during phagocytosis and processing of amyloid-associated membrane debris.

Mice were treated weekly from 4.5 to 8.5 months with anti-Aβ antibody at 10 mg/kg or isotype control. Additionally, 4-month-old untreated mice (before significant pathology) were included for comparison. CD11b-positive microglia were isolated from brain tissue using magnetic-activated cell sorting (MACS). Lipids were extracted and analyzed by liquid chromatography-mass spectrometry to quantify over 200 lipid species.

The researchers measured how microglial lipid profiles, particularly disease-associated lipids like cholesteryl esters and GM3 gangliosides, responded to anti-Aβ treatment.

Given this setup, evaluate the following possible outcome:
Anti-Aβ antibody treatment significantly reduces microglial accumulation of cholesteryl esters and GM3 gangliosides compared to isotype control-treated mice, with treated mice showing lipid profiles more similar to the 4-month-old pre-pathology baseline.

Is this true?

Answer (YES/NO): NO